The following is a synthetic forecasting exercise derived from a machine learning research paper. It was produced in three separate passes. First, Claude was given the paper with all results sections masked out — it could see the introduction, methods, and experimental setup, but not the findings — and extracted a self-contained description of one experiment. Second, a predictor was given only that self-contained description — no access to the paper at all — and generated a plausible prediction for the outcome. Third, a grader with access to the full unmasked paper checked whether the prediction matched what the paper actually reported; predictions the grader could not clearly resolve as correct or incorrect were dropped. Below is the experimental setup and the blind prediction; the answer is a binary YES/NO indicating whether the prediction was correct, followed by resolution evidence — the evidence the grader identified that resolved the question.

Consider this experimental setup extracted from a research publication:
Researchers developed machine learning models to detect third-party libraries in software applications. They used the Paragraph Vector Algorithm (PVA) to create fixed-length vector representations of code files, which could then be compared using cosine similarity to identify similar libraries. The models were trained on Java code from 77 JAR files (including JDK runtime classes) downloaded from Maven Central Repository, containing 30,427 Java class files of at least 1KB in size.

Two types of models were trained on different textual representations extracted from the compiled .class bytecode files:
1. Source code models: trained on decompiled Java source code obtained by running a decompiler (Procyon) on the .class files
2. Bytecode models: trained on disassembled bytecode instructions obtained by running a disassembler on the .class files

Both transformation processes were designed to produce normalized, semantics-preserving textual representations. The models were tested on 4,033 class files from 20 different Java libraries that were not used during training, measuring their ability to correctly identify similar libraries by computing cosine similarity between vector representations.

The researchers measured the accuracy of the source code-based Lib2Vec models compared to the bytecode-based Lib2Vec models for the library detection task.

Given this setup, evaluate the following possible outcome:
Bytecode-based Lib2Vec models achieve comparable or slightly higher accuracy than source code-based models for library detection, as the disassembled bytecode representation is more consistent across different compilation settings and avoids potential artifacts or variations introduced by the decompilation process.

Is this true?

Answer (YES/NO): NO